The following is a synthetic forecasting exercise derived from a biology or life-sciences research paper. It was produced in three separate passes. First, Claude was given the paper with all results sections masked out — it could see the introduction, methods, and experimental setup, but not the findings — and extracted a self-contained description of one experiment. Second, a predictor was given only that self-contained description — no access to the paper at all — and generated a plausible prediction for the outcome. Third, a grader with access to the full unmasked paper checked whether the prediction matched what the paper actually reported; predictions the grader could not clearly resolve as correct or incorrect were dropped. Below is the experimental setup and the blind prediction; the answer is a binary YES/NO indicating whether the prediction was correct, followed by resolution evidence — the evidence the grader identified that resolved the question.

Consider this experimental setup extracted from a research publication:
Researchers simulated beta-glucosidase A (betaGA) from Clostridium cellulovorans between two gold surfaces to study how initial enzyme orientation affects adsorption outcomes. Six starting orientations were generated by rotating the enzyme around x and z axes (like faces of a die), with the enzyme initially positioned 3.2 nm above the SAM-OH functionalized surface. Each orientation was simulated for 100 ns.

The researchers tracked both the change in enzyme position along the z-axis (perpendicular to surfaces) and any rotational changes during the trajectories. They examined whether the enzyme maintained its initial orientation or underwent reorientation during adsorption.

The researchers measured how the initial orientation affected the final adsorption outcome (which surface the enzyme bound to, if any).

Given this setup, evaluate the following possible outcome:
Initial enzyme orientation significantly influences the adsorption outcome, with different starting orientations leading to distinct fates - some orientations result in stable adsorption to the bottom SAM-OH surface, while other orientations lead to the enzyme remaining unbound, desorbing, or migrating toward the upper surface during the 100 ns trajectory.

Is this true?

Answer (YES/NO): YES